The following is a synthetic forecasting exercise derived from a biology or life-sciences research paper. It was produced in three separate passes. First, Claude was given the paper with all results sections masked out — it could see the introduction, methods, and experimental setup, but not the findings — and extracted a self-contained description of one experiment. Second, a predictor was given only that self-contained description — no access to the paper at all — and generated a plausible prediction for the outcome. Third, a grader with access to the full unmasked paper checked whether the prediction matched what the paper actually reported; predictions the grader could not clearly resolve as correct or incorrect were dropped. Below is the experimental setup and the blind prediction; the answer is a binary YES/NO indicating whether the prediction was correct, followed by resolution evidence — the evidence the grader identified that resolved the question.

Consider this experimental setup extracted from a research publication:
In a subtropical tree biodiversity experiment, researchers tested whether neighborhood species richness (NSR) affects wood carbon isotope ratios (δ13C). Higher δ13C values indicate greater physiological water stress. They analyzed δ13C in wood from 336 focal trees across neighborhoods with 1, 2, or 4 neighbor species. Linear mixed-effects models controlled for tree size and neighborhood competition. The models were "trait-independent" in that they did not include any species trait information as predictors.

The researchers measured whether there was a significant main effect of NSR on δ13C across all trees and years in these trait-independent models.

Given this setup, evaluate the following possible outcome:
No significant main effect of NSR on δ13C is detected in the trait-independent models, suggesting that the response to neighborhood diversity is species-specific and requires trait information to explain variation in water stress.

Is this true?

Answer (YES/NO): YES